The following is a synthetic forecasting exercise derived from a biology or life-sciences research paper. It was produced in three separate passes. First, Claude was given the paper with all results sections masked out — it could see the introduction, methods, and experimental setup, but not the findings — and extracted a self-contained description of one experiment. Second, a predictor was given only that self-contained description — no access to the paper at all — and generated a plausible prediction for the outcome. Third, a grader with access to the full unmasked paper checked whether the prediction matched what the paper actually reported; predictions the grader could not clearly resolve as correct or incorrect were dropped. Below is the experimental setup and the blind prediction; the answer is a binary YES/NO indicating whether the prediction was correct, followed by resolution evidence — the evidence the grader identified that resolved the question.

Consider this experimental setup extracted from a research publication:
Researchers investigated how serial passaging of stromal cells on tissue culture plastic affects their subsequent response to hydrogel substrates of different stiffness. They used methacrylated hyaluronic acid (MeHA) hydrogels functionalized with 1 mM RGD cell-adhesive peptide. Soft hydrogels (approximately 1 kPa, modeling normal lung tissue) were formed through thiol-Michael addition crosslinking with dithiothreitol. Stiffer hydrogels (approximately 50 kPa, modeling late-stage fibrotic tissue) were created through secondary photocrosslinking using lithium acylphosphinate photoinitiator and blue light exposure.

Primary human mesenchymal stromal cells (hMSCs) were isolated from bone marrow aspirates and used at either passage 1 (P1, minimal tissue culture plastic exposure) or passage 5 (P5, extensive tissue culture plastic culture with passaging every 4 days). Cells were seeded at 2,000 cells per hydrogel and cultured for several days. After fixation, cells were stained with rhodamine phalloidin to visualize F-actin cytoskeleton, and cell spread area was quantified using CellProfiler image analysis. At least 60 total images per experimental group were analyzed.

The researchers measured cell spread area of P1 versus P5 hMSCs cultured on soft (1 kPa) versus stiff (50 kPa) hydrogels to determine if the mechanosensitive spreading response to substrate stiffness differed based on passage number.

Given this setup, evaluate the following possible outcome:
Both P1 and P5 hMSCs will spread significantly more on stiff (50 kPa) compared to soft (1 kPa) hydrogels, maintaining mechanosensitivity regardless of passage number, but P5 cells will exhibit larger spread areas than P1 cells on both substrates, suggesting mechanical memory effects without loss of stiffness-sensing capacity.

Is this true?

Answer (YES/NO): NO